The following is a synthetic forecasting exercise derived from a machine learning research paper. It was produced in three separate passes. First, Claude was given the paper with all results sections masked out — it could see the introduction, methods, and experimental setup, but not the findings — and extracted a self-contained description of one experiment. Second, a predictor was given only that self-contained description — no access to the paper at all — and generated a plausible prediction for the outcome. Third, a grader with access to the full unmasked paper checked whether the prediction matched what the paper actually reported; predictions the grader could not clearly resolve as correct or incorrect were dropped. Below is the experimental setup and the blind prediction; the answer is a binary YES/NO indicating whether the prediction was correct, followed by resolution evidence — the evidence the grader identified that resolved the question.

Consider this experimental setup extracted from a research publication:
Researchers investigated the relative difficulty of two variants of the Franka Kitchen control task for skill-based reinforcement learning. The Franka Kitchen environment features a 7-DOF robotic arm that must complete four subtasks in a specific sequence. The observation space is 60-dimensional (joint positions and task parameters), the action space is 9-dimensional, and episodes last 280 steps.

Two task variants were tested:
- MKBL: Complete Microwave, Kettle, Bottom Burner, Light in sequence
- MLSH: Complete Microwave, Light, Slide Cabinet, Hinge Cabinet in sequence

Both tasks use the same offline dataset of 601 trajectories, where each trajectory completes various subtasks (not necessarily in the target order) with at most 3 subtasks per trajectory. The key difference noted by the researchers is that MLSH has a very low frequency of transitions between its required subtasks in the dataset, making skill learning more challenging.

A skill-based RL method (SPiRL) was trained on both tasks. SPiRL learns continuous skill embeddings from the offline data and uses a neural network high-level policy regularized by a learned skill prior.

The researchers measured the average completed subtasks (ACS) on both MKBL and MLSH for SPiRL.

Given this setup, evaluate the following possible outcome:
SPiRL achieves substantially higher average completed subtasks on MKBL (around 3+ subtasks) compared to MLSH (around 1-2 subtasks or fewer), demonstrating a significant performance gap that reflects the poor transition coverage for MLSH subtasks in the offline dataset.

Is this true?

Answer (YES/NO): NO